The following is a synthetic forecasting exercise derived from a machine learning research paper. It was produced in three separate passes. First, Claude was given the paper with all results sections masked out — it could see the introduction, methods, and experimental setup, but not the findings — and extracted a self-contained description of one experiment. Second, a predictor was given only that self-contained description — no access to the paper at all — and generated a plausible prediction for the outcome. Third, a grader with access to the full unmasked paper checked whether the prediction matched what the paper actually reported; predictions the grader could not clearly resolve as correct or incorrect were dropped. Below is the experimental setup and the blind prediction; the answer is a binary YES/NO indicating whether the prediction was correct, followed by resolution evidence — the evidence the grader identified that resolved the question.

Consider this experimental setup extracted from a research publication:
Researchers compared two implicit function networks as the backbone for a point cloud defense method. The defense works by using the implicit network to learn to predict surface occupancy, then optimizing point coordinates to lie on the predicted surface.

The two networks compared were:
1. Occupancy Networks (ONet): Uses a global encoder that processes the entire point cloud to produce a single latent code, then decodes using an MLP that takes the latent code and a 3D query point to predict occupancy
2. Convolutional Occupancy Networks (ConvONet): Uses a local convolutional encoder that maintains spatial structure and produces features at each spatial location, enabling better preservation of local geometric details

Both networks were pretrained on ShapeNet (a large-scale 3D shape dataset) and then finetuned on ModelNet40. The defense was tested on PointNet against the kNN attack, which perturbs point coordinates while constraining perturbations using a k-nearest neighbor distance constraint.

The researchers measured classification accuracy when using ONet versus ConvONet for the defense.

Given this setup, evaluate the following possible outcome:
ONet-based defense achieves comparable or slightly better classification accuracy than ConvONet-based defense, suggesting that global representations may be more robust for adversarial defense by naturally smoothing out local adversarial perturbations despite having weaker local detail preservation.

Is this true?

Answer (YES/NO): NO